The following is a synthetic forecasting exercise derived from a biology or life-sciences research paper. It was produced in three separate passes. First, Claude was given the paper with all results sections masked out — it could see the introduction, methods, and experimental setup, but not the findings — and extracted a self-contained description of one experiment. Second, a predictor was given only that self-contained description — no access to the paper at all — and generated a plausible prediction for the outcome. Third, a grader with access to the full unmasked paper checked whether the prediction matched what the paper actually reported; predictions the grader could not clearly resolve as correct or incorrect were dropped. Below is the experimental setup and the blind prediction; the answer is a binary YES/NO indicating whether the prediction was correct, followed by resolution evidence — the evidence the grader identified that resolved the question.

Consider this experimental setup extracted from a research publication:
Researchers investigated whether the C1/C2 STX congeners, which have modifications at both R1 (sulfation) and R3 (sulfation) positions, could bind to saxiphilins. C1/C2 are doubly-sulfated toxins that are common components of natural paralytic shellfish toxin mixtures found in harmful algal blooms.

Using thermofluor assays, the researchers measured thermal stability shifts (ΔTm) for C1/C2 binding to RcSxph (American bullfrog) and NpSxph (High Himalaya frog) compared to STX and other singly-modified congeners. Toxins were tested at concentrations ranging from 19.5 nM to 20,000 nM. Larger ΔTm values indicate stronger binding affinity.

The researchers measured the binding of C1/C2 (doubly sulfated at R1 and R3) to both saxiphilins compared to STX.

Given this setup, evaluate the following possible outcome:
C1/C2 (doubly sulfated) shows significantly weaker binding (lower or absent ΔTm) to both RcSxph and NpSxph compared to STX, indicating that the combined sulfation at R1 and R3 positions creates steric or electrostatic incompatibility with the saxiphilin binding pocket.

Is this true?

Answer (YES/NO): NO